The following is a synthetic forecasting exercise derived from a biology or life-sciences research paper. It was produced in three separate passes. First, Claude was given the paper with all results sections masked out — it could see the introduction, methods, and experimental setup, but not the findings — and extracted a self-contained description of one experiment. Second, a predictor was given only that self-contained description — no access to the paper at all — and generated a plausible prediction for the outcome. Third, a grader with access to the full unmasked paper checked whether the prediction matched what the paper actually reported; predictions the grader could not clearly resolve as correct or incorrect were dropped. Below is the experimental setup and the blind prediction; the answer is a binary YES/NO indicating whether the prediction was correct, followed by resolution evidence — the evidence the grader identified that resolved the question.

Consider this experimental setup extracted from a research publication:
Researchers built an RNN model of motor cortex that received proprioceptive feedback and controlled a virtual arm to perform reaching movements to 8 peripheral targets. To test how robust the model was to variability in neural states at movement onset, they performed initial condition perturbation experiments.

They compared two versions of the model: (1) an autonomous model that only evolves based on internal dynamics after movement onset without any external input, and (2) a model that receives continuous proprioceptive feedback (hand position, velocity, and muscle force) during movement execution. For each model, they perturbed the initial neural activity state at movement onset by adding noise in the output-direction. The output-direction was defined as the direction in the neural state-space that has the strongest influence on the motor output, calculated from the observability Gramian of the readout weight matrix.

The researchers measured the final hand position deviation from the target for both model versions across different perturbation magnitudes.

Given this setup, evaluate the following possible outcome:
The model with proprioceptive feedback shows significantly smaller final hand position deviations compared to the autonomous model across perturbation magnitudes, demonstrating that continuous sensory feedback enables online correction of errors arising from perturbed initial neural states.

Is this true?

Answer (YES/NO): YES